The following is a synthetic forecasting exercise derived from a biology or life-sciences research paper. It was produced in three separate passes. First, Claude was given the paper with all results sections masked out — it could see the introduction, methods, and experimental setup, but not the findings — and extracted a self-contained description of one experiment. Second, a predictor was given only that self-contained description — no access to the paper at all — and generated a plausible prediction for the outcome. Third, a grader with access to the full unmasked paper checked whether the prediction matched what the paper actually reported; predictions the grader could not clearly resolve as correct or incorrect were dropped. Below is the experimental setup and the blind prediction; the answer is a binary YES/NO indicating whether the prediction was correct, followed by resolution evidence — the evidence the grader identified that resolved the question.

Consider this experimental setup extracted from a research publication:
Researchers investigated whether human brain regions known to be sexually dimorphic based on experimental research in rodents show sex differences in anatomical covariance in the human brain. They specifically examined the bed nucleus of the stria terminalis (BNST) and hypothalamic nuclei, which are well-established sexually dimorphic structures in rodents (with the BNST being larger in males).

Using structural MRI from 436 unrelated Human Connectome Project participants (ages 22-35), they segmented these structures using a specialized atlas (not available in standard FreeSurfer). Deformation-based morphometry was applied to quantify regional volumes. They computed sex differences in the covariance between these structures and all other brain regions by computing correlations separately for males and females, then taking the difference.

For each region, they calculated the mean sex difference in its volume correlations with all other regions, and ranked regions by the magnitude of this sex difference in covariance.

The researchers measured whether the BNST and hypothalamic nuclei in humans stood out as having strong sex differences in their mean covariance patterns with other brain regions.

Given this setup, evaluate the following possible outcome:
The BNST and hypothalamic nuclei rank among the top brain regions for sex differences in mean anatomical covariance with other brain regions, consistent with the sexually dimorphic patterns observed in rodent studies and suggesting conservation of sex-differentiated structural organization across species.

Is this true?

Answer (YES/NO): NO